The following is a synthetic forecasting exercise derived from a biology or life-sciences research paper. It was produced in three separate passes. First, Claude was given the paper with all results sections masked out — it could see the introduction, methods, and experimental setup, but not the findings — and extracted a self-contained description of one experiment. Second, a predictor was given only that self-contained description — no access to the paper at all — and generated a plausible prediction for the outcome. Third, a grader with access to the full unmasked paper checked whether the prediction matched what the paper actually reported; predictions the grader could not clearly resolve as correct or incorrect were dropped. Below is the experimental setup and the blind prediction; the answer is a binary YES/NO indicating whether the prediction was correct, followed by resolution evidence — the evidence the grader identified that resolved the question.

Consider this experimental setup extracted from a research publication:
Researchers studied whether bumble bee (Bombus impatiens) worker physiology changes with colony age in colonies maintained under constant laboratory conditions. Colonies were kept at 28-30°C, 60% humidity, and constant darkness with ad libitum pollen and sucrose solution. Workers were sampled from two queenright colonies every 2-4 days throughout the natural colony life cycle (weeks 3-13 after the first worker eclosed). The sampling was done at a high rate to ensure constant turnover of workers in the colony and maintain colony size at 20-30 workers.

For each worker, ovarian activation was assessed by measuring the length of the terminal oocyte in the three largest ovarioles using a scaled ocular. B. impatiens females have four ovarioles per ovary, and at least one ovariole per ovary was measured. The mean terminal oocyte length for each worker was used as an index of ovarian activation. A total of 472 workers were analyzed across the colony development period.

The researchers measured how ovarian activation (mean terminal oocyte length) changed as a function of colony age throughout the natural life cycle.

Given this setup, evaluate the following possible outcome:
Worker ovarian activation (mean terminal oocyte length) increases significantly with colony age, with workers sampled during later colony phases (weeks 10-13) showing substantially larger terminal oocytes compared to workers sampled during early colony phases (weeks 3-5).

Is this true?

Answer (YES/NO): NO